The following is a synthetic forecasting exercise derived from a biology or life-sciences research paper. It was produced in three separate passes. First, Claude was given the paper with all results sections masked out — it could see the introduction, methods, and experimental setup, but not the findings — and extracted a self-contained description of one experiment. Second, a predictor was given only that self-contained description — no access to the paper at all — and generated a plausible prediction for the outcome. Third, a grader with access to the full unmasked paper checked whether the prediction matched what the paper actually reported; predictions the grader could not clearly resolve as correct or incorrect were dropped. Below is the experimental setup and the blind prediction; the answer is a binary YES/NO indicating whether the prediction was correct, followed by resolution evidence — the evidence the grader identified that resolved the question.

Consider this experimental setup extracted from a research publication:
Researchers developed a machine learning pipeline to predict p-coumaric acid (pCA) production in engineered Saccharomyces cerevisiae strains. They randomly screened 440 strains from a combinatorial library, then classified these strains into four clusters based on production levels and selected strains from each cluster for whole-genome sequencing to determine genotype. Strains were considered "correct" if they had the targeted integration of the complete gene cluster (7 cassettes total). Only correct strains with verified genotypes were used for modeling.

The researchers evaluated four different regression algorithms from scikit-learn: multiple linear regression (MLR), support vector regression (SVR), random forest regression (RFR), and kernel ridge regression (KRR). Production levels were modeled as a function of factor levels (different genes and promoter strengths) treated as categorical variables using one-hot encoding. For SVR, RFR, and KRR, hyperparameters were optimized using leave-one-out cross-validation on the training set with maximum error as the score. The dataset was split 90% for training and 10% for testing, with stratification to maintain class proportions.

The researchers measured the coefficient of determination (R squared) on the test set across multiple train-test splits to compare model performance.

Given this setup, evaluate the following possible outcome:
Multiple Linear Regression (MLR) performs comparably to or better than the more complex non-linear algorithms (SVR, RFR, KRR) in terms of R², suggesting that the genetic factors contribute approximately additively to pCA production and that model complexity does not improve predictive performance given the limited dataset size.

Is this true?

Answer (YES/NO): YES